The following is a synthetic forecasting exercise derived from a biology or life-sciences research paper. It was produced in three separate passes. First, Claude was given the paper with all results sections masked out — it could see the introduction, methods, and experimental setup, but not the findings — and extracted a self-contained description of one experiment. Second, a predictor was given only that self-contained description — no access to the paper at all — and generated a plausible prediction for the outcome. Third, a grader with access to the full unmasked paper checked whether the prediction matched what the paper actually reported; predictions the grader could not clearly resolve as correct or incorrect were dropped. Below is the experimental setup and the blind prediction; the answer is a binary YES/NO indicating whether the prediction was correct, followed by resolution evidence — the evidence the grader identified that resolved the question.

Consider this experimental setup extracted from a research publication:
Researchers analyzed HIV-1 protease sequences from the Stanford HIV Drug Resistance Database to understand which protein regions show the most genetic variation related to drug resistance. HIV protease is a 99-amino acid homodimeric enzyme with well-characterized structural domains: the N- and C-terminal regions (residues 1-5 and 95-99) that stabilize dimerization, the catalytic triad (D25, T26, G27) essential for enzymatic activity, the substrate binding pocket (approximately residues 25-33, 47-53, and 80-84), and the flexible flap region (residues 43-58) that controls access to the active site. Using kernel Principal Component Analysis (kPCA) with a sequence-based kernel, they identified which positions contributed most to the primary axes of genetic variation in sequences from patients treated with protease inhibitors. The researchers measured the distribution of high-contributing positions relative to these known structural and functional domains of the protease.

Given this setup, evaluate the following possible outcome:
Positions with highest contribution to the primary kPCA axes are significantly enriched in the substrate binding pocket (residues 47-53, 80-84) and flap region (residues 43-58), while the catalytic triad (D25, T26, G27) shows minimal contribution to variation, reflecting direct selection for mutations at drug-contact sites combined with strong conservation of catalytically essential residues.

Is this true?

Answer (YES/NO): NO